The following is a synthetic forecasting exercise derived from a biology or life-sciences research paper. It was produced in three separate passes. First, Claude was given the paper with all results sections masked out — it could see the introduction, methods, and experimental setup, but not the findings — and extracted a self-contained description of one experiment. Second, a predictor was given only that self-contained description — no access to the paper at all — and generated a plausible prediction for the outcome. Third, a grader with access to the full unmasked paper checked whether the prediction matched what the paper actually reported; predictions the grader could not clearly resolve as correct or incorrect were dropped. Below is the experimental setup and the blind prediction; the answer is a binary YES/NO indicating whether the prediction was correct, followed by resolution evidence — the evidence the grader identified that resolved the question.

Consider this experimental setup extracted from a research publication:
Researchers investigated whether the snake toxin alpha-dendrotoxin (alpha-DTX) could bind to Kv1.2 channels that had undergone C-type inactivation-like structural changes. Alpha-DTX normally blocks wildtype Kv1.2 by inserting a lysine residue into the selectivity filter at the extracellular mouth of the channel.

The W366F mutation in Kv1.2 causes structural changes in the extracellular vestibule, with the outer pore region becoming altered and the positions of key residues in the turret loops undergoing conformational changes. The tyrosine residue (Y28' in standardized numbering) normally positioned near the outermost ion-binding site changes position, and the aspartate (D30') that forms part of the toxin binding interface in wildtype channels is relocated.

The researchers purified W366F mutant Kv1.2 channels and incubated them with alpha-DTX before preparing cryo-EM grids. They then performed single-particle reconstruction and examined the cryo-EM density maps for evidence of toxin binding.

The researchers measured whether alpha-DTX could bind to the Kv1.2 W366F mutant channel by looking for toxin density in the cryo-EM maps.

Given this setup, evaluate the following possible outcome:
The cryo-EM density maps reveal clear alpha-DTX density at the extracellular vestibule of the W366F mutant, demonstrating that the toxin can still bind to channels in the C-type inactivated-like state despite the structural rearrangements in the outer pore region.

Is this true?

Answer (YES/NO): NO